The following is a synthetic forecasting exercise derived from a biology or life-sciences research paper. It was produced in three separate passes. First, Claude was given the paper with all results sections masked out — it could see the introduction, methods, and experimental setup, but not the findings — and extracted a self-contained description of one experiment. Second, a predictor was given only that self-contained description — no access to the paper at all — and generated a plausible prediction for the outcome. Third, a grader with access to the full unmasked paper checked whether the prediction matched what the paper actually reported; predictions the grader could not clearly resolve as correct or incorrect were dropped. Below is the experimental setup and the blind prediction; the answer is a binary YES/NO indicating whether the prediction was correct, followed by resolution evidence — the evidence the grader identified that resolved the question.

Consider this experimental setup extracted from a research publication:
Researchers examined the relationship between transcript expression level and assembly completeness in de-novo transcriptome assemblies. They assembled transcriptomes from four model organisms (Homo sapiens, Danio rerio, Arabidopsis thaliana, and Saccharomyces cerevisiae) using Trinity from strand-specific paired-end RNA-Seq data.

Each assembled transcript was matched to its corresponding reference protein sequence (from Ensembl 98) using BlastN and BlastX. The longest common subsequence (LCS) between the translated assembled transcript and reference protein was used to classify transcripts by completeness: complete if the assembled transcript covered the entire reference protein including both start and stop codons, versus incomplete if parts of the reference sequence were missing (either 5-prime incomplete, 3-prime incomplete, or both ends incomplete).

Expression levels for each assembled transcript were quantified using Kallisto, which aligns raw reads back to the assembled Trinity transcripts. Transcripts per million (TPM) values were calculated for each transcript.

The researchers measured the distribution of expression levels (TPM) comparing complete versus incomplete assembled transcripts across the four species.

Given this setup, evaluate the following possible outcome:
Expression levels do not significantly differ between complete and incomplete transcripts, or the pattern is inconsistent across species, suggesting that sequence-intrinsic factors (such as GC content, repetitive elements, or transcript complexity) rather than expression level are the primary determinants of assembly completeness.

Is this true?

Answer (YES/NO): NO